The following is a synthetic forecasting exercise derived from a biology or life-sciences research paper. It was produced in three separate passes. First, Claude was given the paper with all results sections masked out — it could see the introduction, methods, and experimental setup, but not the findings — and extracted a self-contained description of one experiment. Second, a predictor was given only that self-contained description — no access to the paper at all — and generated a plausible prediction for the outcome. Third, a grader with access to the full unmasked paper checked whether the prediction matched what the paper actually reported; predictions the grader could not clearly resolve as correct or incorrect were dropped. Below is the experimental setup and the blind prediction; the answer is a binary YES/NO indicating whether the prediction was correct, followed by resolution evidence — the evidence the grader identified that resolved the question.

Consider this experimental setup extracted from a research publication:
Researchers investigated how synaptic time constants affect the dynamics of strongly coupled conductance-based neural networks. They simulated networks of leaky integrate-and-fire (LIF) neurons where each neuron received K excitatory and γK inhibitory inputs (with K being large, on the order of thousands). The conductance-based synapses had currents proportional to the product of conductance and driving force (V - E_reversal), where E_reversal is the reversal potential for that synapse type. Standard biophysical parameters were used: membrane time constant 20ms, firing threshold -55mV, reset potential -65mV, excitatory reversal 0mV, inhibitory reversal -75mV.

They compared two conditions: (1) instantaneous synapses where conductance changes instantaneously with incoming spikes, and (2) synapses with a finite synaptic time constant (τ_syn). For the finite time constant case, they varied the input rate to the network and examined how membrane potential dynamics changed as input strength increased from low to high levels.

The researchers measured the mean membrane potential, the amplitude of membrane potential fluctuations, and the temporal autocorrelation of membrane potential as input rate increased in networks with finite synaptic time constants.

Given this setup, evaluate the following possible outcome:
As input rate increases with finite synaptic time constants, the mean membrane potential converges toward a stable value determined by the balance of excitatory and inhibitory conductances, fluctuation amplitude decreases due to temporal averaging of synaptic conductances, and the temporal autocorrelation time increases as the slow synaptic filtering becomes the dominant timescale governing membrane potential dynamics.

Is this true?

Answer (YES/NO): NO